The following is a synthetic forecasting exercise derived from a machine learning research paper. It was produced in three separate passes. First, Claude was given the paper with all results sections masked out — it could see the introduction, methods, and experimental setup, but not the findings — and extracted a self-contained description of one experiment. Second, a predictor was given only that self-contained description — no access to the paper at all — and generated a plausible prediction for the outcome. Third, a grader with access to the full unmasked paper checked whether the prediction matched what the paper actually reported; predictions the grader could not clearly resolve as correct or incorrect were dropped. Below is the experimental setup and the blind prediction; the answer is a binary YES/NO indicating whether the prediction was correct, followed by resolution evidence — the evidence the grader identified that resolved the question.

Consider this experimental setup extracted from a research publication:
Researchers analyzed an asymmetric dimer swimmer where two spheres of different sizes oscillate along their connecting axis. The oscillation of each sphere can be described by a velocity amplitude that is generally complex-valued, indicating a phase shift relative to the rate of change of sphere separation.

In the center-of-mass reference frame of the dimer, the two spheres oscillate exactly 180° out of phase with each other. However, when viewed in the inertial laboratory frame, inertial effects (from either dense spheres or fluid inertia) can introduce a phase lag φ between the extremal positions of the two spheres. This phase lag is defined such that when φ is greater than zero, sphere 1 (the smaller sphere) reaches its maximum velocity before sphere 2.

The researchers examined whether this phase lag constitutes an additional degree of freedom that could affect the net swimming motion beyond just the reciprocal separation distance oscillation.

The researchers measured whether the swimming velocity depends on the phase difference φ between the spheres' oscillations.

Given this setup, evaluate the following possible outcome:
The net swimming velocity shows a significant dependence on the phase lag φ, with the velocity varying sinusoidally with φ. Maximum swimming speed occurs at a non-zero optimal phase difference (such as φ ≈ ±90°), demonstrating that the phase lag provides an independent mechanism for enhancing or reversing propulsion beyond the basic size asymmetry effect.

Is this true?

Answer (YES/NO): NO